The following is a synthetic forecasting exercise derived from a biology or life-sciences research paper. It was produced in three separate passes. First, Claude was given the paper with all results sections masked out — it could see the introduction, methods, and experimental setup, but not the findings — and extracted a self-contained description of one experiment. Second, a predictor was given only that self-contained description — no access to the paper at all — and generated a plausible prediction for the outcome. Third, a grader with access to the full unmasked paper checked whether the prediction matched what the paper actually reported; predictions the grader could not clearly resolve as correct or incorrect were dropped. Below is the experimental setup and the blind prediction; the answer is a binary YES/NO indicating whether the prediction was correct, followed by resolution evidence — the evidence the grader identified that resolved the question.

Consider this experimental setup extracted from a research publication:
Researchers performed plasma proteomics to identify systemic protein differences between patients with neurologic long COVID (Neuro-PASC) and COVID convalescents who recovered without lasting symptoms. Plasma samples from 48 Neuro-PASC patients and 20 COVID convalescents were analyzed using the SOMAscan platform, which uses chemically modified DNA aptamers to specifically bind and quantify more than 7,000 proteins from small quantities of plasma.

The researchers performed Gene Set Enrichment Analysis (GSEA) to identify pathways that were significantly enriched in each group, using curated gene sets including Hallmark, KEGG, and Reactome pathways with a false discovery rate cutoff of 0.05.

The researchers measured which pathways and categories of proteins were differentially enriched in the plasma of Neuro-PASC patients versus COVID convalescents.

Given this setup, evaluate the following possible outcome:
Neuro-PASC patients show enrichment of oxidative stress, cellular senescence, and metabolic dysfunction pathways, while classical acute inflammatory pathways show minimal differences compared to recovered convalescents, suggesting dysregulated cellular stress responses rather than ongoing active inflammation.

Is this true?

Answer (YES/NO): NO